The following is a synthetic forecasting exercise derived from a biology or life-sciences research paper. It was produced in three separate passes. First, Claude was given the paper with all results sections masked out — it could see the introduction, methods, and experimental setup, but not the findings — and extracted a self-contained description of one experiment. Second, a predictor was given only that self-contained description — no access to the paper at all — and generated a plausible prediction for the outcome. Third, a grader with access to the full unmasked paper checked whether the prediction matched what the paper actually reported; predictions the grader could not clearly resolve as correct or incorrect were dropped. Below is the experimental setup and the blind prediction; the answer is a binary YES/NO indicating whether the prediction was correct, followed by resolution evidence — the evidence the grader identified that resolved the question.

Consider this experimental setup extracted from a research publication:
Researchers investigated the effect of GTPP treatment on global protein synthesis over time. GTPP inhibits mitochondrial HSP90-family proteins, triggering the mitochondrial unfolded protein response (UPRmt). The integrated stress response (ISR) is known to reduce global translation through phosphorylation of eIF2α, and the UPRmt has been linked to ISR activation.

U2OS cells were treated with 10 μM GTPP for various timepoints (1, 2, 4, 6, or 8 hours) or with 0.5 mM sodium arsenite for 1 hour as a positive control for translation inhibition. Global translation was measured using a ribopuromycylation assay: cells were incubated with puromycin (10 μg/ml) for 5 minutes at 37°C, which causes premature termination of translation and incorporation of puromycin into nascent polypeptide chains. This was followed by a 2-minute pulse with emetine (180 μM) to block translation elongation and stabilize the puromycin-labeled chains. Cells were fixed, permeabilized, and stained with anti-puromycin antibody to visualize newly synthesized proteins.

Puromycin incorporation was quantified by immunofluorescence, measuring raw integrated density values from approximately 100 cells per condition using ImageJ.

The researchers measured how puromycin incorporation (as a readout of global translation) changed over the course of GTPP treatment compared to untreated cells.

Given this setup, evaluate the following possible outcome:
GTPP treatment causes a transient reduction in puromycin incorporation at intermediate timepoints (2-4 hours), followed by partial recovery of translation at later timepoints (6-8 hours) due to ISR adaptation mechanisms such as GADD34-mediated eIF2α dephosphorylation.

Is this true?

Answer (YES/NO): NO